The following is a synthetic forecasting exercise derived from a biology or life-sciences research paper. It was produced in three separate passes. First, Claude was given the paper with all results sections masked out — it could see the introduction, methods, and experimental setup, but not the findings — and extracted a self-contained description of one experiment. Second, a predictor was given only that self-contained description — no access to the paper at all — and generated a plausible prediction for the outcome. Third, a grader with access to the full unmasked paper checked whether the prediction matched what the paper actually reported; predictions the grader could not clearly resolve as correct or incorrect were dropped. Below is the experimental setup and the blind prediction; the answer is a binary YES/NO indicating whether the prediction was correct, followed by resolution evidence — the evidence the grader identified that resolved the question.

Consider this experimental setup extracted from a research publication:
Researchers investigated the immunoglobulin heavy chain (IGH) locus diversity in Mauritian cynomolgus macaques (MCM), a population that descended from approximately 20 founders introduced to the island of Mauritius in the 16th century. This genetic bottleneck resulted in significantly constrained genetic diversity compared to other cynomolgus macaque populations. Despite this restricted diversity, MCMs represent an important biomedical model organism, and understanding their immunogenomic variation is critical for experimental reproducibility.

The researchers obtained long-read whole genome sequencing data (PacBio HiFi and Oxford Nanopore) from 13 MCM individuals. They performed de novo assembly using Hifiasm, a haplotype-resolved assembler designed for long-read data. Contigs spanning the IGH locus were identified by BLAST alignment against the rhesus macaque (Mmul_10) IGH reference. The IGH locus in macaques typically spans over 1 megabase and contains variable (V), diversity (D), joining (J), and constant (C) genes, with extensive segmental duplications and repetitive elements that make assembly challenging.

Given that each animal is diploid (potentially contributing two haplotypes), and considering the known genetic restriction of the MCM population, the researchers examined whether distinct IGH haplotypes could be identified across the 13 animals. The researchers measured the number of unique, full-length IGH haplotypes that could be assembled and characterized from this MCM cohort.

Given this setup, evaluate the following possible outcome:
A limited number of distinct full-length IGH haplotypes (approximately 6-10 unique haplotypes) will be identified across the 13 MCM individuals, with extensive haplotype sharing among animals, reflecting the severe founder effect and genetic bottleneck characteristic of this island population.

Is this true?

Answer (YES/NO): YES